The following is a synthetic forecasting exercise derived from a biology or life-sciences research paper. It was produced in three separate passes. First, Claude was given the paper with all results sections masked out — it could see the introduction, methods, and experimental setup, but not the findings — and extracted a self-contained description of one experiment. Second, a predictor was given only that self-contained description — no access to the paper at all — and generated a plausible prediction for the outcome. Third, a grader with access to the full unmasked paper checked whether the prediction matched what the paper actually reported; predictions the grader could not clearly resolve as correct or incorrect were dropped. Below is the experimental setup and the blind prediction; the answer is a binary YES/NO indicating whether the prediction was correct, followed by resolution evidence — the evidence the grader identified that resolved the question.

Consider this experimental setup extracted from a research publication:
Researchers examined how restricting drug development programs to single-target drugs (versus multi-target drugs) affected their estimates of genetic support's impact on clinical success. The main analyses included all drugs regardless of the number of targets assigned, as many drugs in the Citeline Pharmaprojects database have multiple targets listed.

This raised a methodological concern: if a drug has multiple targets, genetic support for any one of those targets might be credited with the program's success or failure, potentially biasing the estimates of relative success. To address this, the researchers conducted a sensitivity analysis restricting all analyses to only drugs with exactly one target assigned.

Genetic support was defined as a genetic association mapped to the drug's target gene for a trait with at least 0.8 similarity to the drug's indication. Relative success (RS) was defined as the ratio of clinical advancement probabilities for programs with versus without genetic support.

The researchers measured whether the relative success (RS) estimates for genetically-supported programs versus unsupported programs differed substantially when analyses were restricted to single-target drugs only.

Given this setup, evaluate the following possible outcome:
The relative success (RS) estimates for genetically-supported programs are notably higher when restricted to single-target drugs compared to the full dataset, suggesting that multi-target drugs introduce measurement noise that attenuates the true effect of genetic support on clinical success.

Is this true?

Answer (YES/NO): NO